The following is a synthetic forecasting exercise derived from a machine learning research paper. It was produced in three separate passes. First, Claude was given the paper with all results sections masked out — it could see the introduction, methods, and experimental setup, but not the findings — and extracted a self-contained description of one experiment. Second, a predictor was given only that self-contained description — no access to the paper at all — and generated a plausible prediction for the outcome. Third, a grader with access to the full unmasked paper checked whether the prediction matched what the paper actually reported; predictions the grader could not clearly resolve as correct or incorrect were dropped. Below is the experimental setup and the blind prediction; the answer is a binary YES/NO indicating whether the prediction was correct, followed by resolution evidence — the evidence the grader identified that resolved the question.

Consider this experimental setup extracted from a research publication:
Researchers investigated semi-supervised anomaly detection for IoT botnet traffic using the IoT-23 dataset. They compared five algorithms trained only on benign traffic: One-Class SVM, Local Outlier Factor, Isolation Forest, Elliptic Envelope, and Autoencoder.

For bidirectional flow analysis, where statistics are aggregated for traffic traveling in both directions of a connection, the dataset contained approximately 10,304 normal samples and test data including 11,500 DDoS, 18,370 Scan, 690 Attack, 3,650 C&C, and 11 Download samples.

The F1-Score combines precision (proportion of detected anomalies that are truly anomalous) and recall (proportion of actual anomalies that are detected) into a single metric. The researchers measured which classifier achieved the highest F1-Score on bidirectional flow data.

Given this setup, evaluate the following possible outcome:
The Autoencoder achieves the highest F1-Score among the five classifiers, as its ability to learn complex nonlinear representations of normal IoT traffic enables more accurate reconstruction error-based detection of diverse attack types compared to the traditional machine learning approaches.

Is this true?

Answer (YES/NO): NO